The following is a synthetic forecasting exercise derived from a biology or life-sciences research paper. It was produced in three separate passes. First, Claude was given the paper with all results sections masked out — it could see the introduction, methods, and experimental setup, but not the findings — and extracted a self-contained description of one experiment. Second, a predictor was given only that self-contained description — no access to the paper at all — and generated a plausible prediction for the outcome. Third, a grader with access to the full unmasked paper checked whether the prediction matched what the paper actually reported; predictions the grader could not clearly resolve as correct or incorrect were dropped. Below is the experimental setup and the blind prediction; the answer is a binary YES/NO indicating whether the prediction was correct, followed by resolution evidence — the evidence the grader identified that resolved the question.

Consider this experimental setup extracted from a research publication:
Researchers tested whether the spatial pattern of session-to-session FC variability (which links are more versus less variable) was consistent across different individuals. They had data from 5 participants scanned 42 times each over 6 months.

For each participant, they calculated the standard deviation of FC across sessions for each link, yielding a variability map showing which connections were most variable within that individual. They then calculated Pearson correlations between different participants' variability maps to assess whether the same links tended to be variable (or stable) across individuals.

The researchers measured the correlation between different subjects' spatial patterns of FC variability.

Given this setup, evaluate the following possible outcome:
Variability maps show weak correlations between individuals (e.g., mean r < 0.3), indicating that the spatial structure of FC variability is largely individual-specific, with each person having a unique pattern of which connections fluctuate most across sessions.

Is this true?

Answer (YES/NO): NO